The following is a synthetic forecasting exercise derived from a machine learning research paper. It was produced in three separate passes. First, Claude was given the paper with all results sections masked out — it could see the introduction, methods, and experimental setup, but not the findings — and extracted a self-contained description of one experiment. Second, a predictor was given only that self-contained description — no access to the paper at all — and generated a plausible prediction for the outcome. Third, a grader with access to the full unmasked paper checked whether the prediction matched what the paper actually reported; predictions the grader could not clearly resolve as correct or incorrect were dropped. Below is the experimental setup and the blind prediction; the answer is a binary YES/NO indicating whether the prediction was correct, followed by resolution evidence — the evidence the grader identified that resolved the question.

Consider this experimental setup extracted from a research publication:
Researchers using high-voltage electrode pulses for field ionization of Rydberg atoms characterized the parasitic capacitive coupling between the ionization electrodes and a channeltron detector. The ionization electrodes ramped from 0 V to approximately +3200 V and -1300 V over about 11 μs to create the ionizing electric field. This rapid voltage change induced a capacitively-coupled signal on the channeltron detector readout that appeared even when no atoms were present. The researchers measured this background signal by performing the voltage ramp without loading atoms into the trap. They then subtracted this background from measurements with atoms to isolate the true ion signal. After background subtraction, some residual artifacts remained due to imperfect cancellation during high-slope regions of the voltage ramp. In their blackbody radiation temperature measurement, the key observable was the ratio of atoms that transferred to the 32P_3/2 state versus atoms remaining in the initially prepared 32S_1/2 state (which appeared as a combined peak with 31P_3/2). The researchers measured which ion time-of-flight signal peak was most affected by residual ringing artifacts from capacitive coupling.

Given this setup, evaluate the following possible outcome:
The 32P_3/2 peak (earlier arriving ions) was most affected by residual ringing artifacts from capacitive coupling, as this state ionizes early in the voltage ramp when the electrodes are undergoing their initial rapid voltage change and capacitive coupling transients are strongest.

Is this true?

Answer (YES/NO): YES